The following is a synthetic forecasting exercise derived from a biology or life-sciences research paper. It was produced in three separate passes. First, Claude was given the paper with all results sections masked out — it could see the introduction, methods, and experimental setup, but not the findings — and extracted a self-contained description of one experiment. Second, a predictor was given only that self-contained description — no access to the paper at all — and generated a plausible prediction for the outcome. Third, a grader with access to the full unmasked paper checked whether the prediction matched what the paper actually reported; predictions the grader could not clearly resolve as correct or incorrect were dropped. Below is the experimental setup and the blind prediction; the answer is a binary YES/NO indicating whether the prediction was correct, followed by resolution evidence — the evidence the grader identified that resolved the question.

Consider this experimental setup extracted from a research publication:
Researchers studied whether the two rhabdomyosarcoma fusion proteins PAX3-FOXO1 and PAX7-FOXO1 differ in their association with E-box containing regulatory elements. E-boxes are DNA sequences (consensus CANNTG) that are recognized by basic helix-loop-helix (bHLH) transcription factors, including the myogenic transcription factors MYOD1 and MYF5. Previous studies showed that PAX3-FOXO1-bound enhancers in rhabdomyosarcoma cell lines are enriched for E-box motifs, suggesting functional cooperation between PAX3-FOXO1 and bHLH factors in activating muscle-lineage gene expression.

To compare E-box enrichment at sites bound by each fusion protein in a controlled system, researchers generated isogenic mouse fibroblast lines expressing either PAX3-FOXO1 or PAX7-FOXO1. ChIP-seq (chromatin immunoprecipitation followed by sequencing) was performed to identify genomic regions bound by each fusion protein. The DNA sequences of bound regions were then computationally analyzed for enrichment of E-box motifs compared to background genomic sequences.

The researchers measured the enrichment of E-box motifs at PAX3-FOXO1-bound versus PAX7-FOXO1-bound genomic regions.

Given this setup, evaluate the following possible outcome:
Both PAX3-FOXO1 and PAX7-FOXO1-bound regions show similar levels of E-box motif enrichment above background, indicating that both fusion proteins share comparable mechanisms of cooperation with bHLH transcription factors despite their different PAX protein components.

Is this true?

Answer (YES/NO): NO